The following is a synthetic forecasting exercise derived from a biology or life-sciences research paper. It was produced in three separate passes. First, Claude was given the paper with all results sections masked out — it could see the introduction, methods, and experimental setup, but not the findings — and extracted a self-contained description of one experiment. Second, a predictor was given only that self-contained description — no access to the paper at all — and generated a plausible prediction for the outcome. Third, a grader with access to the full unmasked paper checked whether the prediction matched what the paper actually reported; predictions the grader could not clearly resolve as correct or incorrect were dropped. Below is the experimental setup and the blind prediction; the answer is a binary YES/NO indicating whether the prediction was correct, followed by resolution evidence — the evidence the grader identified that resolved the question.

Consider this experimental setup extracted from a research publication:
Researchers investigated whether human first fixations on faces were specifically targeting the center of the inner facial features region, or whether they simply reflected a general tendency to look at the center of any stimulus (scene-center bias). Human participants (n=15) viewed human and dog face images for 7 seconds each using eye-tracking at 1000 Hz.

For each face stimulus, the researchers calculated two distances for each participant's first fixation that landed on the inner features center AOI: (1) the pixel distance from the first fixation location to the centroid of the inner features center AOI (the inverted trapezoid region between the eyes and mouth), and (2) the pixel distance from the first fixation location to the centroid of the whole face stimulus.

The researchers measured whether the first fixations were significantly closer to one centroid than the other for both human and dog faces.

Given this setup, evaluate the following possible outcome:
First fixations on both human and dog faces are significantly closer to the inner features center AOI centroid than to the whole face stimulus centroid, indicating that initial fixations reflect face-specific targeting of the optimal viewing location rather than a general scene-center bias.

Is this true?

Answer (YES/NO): YES